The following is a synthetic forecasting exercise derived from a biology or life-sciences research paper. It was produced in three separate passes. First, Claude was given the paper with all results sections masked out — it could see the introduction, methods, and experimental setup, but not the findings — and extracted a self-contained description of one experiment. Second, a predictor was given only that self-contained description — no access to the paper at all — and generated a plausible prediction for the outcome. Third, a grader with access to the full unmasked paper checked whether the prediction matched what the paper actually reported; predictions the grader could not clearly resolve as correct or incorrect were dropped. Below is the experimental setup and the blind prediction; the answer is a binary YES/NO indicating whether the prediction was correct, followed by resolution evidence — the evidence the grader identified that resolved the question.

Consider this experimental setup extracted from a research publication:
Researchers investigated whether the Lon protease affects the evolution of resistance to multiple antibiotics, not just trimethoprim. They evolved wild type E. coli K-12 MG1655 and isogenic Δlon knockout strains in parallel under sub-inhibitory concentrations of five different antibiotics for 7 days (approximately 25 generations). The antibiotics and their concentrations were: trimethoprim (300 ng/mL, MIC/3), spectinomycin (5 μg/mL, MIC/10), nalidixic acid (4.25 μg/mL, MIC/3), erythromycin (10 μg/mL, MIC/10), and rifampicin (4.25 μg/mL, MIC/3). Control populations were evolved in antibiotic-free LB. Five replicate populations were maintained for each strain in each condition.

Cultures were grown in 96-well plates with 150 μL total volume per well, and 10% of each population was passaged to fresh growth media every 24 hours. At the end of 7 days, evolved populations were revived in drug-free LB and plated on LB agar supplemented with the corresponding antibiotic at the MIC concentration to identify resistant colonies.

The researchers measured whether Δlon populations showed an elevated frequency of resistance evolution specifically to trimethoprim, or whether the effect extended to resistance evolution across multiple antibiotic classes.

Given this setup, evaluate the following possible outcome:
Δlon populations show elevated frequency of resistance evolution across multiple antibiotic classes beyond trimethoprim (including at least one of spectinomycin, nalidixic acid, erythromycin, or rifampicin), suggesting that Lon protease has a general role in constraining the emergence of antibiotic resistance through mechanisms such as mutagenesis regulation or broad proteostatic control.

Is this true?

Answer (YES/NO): YES